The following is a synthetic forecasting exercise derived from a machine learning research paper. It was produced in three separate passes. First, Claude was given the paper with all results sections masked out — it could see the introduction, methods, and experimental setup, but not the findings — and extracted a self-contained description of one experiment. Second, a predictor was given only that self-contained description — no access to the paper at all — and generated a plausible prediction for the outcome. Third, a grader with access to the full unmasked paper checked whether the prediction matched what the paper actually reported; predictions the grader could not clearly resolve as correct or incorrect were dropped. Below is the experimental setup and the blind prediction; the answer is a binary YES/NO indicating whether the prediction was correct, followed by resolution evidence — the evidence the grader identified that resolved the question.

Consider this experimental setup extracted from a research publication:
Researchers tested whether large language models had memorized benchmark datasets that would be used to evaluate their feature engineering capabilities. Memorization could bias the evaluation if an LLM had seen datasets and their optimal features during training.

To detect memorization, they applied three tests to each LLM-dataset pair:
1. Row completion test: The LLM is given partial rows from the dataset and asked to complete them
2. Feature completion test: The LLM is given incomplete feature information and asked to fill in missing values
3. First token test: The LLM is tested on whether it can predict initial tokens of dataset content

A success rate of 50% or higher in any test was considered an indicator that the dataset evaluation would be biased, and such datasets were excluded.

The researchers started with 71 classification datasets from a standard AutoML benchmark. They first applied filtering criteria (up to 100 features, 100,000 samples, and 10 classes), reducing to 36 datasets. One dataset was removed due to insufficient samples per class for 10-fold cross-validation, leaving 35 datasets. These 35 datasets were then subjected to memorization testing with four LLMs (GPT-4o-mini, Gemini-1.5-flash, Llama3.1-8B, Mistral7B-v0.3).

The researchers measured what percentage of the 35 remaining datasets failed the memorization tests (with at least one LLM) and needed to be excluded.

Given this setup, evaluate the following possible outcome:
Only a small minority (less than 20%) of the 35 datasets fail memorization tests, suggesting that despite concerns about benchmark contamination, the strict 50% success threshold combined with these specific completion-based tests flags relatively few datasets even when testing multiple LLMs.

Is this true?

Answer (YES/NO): NO